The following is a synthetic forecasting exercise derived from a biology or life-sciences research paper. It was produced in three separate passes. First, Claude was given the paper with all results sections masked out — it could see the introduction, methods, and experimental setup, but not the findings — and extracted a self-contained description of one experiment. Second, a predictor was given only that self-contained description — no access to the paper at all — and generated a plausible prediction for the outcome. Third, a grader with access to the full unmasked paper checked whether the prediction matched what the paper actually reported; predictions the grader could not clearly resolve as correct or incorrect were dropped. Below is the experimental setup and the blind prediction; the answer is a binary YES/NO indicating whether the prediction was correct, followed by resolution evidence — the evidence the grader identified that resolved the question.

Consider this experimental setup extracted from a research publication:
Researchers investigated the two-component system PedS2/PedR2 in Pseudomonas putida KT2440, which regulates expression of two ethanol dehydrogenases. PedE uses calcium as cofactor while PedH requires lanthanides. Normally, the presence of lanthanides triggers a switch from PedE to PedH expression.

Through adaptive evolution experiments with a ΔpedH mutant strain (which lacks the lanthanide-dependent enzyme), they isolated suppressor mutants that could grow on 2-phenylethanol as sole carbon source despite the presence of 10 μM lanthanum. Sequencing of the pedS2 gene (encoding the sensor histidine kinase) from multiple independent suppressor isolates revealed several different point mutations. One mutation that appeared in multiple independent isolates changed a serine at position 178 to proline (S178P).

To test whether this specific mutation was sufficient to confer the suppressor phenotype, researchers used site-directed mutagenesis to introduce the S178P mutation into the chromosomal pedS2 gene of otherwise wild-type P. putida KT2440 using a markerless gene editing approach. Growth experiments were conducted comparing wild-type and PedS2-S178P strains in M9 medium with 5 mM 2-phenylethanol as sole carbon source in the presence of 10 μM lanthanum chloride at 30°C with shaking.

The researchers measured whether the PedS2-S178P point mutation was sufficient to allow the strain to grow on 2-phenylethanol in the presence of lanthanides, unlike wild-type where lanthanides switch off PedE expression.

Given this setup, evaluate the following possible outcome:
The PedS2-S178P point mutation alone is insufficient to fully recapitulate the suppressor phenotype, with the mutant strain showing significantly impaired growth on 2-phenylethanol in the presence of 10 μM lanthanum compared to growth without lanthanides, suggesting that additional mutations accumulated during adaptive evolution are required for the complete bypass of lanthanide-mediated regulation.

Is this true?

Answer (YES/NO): NO